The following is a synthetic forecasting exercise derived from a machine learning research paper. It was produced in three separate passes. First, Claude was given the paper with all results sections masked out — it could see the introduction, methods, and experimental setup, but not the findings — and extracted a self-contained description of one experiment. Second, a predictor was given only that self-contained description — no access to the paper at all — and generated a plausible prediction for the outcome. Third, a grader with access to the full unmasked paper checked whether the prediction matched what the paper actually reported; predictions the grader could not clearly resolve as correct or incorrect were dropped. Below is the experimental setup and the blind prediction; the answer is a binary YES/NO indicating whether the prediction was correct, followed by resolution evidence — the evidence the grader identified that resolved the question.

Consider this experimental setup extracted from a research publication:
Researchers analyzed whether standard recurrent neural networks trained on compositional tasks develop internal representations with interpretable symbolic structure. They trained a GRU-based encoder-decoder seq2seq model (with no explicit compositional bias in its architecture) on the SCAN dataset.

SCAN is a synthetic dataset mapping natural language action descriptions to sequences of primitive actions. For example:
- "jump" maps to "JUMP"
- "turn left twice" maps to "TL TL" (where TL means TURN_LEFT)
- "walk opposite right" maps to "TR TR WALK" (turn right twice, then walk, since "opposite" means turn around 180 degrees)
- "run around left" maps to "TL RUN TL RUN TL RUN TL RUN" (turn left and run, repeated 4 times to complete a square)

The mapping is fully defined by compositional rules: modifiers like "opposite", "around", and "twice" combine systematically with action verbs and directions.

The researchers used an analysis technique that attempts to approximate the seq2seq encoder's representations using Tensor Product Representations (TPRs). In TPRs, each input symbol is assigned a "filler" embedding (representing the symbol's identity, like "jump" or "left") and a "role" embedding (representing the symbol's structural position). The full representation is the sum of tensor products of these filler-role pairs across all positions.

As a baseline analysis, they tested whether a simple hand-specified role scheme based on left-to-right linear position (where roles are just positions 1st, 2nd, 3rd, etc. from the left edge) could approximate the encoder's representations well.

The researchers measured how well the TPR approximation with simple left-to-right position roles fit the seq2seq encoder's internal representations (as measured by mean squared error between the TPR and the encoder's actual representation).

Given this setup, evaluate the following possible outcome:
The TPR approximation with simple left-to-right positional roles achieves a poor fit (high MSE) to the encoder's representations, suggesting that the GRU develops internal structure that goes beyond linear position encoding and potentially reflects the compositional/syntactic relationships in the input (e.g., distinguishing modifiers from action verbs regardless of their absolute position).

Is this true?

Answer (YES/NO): YES